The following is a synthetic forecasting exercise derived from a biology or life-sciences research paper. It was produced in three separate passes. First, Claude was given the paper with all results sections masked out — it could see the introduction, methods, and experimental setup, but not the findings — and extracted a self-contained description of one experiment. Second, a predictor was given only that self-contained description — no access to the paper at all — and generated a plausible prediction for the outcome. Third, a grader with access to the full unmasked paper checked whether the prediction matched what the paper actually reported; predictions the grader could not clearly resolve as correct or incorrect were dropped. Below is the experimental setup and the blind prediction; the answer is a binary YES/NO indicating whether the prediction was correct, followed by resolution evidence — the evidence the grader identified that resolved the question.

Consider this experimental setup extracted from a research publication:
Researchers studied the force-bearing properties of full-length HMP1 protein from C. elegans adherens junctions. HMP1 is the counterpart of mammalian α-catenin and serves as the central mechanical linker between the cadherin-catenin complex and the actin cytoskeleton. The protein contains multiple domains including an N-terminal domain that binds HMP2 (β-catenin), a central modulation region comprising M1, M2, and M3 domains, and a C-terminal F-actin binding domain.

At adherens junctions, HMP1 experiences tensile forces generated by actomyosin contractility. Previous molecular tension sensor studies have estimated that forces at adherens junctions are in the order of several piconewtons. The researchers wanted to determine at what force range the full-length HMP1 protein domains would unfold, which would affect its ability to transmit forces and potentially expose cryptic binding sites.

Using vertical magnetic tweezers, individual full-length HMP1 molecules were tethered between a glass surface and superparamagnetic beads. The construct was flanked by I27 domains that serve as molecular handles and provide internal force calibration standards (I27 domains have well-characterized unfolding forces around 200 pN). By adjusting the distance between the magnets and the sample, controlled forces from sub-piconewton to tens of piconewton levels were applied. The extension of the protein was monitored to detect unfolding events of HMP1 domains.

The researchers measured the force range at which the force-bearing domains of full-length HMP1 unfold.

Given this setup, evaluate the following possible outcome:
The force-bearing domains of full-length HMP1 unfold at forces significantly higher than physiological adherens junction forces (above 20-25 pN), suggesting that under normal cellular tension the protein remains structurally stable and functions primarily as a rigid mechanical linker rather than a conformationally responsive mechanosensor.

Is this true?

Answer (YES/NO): NO